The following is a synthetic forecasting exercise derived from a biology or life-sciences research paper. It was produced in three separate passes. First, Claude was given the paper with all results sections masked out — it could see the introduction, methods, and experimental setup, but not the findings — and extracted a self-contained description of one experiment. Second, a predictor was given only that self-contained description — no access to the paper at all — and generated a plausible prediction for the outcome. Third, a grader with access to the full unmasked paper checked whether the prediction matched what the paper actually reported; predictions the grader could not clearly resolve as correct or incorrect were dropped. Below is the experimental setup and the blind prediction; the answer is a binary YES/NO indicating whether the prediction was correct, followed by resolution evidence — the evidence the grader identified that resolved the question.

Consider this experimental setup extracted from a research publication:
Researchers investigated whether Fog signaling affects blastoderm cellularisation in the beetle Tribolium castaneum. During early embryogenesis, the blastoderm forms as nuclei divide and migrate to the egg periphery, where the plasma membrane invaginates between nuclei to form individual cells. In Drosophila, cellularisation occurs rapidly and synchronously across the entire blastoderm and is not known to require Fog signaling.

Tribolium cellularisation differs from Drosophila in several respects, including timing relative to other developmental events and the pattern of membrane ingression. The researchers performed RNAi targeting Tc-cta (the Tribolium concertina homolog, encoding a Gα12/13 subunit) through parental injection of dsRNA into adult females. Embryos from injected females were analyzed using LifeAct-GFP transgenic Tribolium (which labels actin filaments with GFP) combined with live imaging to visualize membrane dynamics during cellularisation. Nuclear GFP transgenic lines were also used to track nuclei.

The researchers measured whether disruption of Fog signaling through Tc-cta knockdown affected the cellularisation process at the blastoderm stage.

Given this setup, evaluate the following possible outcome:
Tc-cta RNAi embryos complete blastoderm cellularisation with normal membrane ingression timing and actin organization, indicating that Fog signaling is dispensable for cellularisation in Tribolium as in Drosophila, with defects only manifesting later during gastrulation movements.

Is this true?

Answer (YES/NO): NO